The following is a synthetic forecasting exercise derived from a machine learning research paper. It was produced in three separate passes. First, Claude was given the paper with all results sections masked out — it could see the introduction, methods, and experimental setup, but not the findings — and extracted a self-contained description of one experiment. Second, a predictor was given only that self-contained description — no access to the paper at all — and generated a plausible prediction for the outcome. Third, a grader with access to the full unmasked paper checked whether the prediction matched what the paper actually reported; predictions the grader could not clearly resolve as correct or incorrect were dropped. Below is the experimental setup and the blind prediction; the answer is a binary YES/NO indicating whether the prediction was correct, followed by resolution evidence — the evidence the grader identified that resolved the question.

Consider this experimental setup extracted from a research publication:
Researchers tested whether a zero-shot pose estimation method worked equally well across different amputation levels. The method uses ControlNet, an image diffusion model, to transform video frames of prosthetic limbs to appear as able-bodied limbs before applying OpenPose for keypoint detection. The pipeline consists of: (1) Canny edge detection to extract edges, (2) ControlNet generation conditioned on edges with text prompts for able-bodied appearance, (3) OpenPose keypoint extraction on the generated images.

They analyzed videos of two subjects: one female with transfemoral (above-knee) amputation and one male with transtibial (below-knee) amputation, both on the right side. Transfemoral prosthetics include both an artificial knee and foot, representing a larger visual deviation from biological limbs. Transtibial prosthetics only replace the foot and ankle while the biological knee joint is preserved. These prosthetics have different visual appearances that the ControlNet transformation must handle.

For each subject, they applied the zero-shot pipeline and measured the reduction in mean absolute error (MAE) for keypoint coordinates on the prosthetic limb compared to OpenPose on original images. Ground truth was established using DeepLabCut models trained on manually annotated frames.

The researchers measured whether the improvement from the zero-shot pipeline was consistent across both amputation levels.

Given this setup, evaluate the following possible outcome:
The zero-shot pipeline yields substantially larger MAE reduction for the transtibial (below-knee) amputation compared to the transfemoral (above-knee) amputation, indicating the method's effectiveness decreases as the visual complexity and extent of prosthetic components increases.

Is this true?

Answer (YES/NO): NO